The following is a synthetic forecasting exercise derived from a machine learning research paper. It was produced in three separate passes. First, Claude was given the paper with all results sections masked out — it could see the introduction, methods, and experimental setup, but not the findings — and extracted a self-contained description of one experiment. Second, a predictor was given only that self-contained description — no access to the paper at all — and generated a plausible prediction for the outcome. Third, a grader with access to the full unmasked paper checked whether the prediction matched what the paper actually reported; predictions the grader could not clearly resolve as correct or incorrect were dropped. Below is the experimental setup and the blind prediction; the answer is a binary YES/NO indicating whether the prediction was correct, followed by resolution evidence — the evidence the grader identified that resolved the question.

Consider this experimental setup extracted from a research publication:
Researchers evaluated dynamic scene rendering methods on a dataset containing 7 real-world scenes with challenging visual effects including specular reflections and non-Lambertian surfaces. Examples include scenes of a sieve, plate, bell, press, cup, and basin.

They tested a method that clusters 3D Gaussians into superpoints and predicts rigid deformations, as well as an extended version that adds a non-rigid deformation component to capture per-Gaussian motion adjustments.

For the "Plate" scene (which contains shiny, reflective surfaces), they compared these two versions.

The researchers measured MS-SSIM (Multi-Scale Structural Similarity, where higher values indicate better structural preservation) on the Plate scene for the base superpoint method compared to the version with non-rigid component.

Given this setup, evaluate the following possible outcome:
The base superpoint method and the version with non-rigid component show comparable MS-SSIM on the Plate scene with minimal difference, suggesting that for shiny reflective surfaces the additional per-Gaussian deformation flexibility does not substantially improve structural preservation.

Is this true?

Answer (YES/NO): YES